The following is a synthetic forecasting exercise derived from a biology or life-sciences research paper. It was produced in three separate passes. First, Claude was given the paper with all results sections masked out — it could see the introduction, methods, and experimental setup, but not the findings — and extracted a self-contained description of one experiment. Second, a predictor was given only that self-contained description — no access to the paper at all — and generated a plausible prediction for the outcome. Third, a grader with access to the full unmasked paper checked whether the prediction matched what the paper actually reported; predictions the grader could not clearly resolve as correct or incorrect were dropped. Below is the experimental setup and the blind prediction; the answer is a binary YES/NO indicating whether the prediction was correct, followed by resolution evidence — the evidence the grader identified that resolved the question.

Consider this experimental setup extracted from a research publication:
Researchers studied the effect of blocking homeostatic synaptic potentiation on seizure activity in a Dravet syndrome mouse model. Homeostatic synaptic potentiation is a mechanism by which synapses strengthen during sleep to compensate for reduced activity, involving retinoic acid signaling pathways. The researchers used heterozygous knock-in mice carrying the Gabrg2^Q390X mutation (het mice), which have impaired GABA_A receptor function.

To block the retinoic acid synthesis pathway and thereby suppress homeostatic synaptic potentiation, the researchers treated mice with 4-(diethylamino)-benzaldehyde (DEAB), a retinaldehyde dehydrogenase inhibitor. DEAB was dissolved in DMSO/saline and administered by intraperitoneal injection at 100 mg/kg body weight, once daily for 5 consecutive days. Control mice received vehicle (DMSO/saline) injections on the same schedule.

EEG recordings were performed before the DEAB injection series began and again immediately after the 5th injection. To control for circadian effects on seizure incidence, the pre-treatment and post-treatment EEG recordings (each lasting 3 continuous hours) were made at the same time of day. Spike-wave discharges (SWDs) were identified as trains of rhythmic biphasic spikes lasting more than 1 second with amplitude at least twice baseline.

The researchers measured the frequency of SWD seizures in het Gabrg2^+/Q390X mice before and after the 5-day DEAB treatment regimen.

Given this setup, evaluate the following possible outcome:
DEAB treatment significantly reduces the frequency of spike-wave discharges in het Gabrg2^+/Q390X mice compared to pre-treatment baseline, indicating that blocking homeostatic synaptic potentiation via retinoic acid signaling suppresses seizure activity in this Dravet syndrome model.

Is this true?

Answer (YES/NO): YES